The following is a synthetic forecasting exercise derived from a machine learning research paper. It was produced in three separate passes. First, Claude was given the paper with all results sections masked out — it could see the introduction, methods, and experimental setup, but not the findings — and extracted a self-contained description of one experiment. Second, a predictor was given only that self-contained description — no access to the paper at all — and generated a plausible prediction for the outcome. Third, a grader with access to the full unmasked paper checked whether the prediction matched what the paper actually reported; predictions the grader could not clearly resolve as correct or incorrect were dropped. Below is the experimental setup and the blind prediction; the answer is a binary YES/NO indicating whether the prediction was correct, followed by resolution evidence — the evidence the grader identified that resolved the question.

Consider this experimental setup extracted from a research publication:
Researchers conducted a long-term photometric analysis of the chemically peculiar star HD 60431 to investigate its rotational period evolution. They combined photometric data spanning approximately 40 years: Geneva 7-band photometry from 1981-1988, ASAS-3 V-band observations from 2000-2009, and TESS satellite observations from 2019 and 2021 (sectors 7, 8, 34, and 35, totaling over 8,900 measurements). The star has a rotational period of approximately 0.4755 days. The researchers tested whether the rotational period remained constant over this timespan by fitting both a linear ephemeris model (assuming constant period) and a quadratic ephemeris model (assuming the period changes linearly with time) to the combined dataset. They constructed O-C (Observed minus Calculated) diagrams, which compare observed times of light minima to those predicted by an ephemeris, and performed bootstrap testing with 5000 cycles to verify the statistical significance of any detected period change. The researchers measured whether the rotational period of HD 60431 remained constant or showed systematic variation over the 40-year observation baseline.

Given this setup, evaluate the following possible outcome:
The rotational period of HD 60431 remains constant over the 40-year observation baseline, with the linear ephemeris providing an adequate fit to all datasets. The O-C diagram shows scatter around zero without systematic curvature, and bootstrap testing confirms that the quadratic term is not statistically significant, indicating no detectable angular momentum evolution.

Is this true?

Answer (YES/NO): NO